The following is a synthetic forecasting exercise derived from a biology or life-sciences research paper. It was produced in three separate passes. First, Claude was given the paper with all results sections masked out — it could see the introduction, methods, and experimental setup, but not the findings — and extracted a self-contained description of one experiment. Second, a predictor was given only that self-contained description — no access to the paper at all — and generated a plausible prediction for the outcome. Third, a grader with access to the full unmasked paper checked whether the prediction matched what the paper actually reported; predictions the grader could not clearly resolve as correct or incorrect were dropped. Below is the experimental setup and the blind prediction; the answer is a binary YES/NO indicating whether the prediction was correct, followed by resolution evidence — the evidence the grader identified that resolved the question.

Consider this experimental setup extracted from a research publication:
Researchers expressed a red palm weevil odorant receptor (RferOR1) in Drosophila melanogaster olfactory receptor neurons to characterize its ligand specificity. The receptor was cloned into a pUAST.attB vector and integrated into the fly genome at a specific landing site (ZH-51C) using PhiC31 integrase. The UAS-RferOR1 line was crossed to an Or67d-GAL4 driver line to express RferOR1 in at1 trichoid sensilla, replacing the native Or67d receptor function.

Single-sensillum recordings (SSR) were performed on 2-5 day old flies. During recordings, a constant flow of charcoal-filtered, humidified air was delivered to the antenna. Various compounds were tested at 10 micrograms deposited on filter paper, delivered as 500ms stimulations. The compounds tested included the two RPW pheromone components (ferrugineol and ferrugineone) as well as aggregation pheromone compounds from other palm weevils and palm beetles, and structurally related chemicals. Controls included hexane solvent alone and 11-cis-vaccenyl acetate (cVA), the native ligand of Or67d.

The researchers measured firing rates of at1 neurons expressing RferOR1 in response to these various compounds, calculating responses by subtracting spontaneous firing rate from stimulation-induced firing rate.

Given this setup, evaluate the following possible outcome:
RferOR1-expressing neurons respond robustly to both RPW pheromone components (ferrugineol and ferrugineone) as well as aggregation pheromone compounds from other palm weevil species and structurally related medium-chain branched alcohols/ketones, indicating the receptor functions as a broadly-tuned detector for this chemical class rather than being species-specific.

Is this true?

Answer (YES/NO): NO